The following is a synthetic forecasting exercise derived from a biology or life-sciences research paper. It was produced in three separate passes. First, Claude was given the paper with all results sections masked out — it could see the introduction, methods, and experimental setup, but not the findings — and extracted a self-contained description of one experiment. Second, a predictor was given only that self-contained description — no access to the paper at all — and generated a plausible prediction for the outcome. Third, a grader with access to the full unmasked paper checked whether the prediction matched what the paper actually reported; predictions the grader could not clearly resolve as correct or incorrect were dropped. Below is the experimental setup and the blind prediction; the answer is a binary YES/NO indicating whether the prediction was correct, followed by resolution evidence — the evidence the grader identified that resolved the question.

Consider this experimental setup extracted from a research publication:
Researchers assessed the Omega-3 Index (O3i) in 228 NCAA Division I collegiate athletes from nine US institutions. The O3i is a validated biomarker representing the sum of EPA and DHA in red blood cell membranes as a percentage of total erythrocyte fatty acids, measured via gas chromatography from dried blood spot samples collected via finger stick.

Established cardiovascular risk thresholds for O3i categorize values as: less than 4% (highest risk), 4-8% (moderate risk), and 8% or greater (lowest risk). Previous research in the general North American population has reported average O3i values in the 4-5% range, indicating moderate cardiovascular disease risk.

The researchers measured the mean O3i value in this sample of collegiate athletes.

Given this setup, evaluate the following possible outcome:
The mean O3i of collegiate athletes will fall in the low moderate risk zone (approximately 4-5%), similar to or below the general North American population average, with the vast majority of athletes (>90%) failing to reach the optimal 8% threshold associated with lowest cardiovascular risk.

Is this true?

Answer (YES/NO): YES